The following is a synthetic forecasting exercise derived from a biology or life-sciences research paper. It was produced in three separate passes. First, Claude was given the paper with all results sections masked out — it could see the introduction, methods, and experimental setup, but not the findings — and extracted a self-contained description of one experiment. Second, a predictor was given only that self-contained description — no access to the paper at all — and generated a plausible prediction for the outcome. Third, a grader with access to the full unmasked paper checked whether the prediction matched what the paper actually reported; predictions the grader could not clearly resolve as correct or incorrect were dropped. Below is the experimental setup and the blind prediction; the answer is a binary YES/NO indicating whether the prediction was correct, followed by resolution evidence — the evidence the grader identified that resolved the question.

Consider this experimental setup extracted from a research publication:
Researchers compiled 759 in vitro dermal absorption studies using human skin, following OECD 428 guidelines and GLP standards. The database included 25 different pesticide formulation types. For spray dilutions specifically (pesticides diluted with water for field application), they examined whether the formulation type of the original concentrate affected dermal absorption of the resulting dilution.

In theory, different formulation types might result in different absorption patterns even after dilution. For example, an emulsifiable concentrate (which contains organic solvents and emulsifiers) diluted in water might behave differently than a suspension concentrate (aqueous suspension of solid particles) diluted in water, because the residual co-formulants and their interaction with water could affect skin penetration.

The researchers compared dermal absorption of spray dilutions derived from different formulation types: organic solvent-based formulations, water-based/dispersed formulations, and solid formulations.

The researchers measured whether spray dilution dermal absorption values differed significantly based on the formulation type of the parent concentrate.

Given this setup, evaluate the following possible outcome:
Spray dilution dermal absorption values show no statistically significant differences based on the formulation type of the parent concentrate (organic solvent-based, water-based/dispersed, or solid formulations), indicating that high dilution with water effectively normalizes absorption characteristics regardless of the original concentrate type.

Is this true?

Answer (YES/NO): NO